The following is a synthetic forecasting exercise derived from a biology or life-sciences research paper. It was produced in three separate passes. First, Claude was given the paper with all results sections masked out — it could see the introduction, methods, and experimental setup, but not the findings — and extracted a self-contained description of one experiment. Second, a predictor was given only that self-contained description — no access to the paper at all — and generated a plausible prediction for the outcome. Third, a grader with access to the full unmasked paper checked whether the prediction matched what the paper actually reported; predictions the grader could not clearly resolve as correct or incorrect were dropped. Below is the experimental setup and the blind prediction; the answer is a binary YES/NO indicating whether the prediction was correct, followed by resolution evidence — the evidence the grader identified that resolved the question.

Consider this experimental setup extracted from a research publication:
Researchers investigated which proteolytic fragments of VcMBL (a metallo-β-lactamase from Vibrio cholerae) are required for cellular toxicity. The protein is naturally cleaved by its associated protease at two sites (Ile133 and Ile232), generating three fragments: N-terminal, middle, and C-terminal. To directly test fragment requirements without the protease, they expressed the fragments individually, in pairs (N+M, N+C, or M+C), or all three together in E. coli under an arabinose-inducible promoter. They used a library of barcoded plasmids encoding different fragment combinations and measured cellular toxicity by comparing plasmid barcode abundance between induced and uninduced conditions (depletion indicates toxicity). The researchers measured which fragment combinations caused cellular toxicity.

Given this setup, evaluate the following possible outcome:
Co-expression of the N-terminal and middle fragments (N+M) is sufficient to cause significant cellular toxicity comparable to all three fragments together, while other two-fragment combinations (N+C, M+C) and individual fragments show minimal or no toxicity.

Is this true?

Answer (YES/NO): NO